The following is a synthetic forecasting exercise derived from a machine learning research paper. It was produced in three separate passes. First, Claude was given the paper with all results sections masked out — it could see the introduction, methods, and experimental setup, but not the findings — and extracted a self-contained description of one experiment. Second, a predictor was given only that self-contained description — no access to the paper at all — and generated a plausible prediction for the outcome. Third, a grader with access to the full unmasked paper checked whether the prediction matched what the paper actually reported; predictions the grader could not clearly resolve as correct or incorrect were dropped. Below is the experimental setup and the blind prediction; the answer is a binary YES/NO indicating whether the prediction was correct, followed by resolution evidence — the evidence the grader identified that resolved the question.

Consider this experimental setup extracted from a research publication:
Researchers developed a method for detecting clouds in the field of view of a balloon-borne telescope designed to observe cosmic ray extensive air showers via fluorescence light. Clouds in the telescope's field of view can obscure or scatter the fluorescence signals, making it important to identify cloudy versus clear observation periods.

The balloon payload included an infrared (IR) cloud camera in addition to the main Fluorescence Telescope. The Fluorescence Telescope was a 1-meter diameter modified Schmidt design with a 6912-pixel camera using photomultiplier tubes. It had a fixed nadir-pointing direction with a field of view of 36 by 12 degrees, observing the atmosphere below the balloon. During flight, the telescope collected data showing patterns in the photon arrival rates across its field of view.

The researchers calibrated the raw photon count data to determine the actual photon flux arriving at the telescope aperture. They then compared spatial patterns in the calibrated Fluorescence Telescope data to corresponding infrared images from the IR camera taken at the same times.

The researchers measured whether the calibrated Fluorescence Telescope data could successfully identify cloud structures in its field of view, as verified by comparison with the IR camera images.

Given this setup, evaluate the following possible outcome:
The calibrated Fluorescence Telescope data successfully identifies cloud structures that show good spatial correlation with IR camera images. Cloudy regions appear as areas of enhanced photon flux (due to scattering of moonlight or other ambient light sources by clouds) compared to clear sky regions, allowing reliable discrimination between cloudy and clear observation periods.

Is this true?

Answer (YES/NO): NO